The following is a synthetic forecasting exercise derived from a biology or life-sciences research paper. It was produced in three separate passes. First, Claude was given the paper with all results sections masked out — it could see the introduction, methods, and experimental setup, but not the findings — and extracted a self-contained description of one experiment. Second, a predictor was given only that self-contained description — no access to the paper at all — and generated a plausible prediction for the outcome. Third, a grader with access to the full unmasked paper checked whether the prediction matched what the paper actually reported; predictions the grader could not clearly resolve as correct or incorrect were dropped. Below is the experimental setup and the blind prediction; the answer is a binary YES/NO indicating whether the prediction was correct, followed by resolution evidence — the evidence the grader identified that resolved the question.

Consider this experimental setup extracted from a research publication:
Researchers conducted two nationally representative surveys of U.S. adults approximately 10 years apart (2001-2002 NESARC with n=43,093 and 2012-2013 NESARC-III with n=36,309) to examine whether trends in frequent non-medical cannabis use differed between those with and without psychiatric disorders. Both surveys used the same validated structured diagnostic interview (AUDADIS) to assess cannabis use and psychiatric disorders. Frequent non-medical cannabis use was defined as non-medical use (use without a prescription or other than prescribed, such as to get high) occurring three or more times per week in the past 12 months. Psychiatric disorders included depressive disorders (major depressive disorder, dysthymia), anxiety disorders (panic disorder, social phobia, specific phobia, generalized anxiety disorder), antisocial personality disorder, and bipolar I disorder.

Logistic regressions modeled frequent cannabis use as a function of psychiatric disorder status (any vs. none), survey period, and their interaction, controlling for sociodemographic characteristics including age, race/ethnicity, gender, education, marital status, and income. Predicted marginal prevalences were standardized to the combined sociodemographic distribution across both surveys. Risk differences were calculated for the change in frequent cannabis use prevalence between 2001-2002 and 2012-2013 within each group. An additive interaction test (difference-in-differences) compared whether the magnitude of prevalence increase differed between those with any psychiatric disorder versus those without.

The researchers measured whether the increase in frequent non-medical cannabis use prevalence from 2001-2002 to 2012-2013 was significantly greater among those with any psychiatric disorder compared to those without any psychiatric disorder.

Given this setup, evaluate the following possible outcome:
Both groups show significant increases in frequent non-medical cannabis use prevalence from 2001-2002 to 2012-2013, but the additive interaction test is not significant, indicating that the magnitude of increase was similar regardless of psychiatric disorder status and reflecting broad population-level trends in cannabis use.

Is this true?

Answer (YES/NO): NO